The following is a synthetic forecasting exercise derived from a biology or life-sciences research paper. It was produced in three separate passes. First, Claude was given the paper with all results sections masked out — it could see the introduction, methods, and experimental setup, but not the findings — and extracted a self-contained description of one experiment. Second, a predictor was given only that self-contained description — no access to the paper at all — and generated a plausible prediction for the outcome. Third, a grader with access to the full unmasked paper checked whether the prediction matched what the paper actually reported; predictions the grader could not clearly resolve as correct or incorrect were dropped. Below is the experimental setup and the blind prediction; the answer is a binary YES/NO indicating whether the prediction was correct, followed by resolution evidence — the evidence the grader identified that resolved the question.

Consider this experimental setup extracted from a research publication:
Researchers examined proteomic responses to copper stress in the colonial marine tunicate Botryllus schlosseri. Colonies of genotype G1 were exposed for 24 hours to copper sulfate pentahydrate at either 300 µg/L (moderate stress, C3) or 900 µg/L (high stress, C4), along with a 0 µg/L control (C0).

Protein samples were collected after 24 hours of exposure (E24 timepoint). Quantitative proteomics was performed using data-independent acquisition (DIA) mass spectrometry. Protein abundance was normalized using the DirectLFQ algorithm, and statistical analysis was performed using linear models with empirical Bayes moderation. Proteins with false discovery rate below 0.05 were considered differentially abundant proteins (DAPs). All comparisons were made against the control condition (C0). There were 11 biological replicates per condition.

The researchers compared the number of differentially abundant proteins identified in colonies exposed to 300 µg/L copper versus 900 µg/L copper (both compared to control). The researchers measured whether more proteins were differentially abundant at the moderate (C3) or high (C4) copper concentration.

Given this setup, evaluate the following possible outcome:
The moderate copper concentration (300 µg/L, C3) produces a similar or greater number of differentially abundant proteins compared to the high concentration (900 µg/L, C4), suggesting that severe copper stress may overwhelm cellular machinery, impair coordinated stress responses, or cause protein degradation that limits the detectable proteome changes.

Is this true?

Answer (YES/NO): NO